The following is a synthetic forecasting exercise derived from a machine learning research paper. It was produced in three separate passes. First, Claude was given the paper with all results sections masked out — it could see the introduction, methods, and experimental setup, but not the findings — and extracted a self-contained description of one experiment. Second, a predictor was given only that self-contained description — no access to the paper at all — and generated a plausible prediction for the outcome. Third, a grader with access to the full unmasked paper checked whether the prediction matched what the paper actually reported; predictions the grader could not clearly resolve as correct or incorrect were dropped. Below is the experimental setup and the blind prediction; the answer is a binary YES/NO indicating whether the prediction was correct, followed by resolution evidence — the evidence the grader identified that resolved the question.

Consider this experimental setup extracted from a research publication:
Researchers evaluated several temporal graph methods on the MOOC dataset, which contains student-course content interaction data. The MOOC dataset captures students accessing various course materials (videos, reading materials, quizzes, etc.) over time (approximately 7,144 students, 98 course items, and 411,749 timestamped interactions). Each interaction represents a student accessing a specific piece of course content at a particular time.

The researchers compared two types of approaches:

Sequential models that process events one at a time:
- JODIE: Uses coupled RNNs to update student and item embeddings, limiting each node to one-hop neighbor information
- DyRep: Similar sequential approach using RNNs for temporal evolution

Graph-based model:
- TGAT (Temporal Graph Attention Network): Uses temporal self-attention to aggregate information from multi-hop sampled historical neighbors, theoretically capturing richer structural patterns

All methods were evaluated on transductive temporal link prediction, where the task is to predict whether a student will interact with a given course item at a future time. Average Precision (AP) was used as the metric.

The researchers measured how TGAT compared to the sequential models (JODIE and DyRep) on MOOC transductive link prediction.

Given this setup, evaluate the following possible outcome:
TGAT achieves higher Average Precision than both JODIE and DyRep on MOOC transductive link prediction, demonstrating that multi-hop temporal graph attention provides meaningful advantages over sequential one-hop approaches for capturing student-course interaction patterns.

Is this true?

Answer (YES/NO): NO